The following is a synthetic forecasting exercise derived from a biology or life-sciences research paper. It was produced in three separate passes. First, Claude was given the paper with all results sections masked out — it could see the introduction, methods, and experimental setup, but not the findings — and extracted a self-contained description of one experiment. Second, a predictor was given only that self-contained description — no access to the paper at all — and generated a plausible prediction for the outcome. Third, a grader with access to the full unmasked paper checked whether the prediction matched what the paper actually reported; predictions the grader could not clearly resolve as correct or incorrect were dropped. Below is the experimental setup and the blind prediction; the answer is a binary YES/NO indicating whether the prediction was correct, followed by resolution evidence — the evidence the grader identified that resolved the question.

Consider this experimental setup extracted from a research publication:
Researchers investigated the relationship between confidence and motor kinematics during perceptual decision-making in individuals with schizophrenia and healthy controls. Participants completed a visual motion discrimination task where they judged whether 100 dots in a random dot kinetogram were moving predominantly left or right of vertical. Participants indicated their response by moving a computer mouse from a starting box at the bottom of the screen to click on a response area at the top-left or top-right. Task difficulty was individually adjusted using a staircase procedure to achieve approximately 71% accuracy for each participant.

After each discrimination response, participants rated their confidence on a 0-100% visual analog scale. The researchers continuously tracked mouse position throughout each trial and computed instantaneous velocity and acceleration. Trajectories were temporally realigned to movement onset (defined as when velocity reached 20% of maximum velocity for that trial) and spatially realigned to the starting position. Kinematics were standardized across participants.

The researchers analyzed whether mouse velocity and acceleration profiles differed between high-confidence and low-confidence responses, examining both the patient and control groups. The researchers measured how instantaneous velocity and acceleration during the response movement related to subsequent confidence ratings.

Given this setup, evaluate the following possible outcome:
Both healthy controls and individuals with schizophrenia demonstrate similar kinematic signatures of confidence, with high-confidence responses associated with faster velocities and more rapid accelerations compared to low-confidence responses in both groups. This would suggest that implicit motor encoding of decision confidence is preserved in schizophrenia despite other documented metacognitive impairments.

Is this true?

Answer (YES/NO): NO